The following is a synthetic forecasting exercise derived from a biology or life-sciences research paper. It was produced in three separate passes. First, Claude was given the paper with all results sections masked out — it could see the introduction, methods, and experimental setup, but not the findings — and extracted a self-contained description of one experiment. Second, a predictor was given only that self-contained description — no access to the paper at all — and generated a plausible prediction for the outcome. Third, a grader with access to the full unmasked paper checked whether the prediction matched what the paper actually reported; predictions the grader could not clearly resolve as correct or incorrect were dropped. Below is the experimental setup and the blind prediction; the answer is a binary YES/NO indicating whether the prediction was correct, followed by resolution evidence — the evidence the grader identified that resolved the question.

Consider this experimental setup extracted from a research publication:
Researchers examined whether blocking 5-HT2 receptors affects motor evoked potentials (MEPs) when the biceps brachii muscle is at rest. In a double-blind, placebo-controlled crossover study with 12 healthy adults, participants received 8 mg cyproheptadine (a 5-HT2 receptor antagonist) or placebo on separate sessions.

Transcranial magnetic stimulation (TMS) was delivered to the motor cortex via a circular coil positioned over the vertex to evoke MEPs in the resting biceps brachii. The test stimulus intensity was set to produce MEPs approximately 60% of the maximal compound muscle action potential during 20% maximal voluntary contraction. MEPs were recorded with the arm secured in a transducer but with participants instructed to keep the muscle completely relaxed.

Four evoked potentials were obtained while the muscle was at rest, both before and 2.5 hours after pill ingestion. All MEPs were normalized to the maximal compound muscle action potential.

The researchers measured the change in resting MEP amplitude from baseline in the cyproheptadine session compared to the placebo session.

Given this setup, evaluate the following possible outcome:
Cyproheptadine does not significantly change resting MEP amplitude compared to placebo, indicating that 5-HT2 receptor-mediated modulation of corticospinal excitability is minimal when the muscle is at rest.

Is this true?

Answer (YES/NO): NO